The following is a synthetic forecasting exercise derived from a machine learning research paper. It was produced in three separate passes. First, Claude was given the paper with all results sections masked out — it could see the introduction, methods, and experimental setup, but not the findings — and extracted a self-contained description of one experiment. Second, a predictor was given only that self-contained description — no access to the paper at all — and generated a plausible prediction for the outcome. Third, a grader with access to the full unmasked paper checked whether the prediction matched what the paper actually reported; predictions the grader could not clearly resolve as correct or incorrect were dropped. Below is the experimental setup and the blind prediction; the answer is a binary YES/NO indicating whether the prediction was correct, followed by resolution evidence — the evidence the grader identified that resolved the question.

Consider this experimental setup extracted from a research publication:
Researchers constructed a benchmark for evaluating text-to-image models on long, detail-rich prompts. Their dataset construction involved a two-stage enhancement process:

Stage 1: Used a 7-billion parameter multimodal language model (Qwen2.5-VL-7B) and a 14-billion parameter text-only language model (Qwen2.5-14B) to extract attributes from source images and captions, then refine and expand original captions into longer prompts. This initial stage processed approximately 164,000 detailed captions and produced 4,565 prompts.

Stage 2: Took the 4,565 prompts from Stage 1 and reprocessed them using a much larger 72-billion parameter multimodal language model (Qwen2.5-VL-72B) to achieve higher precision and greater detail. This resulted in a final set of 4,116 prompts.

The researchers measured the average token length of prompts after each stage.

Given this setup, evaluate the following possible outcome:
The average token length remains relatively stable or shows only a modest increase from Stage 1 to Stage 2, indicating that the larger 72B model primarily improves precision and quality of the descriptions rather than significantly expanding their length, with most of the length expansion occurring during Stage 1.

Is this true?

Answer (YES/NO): YES